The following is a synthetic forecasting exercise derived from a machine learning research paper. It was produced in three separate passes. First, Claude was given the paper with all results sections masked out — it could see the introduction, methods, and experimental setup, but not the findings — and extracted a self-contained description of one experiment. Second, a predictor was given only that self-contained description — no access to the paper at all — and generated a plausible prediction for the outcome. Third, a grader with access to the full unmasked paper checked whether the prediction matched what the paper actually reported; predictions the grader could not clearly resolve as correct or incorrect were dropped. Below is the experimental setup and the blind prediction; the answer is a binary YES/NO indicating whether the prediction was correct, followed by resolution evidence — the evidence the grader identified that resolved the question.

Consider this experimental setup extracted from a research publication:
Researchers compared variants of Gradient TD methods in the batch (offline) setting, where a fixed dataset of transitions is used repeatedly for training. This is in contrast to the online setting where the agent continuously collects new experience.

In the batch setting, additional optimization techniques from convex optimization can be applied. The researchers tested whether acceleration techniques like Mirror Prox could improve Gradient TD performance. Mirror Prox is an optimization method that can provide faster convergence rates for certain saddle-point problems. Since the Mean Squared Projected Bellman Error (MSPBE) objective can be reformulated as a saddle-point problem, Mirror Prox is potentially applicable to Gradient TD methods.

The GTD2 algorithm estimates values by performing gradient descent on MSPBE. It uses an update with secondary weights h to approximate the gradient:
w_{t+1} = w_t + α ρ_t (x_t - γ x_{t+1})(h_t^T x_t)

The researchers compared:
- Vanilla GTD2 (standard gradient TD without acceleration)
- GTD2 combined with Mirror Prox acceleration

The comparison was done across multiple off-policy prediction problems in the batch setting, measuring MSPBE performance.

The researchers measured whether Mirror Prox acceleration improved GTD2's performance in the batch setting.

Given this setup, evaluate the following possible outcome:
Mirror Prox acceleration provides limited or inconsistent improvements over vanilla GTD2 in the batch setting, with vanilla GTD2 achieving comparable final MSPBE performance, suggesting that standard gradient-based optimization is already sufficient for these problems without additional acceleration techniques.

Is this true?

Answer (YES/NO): YES